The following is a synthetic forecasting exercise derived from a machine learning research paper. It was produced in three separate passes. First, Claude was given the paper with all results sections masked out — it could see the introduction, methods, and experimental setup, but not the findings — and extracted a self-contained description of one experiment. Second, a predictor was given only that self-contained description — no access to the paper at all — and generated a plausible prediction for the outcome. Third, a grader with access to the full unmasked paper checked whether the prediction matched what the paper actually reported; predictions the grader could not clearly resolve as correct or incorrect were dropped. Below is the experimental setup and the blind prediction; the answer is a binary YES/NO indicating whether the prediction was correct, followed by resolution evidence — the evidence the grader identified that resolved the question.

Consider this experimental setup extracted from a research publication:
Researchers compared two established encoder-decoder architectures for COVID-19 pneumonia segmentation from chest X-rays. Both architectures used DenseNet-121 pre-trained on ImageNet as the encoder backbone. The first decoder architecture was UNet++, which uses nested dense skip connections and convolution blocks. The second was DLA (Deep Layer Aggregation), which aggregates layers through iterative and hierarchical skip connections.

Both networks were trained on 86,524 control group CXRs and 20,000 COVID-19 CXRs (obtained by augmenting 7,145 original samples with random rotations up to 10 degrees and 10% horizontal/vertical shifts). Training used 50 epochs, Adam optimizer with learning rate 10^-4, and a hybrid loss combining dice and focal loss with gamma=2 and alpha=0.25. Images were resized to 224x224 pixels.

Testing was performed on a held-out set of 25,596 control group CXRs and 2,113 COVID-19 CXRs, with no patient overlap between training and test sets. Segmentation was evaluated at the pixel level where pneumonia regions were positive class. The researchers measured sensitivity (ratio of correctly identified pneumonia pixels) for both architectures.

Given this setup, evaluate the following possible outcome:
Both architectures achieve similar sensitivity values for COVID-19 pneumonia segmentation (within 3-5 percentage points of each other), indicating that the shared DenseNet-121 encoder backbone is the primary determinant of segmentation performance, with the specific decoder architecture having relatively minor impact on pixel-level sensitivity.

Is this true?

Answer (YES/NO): YES